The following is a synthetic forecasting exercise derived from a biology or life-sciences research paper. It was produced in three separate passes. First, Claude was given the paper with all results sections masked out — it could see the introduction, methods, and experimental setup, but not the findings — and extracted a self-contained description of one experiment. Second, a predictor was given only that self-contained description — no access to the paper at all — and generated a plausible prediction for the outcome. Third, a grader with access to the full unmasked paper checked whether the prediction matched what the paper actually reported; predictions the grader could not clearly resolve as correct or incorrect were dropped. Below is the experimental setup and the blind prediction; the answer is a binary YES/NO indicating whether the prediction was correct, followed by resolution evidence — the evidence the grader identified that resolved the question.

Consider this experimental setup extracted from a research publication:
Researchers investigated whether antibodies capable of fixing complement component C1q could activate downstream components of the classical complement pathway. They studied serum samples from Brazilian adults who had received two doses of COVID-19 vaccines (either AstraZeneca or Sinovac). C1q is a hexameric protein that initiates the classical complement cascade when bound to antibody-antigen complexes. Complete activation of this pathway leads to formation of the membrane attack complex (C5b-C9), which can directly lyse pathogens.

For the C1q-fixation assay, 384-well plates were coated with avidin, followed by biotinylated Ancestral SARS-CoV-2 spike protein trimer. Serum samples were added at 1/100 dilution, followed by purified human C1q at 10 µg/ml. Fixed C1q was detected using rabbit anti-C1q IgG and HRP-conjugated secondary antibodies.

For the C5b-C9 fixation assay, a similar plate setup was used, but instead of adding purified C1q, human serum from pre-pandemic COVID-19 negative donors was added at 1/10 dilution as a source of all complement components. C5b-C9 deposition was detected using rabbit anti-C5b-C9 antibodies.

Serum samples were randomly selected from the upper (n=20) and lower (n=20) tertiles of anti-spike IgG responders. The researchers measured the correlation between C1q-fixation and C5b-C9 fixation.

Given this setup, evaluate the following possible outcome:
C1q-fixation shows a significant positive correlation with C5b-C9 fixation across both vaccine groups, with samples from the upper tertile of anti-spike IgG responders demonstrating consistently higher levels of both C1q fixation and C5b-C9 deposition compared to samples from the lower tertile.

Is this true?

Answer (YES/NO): YES